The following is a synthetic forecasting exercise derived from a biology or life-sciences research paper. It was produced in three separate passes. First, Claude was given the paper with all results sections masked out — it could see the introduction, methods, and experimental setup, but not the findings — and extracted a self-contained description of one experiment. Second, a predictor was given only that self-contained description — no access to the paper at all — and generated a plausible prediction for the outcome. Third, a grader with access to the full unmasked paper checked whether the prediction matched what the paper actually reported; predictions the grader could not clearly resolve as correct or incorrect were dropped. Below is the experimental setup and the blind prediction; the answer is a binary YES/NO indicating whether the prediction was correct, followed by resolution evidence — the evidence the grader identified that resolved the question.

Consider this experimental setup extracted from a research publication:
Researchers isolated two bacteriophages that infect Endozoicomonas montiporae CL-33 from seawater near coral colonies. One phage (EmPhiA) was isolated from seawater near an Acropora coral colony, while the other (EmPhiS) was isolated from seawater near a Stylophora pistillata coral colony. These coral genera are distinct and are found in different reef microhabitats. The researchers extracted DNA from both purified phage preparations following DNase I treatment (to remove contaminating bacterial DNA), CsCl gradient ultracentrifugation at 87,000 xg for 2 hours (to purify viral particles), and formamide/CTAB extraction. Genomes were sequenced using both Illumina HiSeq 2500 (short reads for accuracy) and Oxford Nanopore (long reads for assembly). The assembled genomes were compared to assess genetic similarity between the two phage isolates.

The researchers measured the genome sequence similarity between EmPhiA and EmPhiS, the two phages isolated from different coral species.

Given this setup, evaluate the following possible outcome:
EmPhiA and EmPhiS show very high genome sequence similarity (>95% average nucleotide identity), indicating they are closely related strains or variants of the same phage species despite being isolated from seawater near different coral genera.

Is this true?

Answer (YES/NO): YES